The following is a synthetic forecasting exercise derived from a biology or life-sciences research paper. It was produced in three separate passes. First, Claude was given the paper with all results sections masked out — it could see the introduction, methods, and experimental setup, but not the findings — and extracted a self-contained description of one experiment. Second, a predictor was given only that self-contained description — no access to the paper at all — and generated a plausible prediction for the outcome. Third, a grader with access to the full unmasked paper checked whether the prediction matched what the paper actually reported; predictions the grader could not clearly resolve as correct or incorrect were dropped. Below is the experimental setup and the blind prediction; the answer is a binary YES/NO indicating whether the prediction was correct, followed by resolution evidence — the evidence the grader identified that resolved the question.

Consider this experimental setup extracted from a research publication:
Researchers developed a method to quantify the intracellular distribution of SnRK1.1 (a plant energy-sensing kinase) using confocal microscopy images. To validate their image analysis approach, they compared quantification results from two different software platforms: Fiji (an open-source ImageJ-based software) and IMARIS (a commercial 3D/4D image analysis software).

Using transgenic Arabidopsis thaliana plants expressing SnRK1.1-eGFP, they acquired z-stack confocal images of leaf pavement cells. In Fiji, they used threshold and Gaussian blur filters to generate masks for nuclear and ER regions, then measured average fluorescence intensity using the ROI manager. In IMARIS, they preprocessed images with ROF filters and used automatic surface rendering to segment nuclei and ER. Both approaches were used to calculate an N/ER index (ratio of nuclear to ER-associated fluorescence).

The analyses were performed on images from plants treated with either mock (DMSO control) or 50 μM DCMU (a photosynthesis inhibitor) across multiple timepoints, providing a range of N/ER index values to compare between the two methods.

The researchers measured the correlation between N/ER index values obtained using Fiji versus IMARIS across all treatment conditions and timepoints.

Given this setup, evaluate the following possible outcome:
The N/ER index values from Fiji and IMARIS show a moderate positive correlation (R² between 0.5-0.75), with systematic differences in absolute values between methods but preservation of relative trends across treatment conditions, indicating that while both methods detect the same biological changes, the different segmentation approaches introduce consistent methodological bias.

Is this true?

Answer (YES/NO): NO